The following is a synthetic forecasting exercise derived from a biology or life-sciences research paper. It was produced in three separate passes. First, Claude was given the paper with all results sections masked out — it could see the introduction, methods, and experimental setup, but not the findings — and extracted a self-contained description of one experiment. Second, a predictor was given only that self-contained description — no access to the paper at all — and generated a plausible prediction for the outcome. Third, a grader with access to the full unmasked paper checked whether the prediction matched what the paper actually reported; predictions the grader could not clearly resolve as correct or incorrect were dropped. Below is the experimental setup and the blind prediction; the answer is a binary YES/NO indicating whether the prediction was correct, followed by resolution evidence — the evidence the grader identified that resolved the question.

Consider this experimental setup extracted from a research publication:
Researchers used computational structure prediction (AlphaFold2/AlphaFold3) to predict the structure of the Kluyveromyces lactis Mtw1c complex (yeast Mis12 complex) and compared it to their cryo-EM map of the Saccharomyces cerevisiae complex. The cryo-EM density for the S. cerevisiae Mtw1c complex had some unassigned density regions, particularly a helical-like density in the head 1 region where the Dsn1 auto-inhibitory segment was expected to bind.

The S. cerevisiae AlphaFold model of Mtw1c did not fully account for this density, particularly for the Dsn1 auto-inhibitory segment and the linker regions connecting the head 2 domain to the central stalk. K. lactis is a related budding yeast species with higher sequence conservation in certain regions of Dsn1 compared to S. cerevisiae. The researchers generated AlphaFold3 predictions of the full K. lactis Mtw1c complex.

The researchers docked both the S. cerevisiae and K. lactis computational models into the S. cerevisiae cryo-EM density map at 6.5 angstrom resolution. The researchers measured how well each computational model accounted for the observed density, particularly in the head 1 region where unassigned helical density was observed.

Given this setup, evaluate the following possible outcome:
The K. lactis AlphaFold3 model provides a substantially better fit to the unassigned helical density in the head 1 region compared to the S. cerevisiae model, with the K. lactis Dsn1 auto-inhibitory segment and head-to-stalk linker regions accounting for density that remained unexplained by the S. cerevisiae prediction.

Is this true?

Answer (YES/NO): YES